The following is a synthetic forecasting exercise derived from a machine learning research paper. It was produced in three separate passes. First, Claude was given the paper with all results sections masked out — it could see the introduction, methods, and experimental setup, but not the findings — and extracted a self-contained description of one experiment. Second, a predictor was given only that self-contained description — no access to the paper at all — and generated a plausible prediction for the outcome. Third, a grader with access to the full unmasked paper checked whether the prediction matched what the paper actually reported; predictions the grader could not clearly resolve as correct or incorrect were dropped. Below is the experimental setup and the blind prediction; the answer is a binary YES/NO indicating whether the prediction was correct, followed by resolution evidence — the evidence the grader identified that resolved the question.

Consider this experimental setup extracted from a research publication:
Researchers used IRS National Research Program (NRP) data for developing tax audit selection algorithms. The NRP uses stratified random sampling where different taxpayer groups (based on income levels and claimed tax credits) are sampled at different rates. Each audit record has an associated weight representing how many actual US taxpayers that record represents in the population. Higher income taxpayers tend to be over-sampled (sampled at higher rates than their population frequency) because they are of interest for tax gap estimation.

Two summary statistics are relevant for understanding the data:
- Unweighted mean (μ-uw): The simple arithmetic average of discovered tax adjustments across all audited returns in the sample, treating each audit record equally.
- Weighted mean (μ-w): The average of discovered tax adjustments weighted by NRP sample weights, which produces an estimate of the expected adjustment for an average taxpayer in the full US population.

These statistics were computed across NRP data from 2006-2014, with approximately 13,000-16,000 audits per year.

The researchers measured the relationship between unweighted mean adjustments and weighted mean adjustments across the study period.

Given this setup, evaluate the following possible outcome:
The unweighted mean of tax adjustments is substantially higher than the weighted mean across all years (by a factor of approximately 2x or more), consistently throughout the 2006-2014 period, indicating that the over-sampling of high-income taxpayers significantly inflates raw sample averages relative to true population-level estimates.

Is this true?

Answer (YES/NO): YES